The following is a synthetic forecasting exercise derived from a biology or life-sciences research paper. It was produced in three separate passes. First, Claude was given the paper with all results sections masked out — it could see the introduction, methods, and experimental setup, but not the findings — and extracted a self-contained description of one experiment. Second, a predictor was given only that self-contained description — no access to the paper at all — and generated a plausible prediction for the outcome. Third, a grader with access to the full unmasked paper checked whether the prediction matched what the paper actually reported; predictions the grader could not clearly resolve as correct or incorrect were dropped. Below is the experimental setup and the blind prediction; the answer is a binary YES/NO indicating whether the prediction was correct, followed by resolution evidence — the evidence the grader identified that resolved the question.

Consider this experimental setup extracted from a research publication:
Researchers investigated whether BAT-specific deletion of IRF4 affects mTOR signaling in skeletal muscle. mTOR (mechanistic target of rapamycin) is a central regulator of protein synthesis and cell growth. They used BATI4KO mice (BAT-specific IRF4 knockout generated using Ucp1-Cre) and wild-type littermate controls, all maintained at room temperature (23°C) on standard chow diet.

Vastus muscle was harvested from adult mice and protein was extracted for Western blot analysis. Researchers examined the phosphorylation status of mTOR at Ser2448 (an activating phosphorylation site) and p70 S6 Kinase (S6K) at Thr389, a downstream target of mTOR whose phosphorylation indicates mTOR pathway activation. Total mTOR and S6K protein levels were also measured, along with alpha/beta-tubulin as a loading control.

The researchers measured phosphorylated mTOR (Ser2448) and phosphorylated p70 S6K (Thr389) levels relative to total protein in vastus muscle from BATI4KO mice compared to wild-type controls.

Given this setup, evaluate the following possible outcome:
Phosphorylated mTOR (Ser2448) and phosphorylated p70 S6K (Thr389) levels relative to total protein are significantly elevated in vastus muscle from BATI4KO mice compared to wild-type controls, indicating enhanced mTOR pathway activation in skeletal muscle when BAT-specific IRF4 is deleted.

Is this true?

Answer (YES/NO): NO